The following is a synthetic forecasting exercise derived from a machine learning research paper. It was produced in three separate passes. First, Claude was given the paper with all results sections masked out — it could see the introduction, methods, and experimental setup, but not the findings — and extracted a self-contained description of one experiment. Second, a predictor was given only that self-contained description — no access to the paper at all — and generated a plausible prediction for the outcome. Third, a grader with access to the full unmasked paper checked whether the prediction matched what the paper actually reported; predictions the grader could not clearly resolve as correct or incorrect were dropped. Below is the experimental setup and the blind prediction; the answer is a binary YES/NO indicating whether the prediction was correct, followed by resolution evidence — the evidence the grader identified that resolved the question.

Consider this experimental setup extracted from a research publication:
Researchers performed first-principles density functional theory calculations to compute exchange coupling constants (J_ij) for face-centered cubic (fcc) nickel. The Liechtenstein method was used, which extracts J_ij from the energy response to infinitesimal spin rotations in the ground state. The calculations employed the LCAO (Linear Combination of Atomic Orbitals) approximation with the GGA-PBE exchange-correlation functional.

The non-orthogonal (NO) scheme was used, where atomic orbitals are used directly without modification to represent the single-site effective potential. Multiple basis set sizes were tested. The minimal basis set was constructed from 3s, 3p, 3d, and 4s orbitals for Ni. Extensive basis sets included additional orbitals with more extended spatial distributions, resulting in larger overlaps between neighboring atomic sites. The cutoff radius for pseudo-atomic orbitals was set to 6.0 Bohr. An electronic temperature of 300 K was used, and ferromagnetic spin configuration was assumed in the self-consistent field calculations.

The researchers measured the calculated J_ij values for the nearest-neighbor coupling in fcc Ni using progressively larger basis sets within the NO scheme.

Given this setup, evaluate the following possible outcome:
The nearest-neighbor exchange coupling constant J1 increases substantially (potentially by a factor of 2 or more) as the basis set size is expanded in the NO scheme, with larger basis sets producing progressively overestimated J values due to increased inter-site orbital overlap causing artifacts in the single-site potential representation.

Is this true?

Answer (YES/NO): NO